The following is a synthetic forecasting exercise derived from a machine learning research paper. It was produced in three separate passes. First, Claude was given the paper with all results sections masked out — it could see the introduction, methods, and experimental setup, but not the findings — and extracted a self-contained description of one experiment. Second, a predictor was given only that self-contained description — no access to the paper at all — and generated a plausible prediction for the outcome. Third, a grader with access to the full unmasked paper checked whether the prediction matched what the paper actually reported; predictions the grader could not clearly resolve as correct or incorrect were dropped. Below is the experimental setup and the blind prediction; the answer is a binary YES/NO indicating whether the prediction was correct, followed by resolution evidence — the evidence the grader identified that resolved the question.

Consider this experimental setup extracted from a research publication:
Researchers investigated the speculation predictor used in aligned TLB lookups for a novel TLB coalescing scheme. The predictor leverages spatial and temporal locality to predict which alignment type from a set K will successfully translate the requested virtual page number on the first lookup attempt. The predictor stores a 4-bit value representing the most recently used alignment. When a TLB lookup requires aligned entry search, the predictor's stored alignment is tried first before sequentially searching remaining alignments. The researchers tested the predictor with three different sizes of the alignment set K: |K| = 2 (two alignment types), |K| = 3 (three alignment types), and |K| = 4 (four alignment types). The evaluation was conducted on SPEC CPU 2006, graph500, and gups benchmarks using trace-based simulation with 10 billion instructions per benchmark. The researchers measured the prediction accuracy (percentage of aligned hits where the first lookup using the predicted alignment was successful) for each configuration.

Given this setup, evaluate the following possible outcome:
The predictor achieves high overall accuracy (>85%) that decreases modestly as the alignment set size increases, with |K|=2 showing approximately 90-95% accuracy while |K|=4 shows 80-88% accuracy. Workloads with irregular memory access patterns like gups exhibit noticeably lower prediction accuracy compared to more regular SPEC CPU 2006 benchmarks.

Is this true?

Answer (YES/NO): NO